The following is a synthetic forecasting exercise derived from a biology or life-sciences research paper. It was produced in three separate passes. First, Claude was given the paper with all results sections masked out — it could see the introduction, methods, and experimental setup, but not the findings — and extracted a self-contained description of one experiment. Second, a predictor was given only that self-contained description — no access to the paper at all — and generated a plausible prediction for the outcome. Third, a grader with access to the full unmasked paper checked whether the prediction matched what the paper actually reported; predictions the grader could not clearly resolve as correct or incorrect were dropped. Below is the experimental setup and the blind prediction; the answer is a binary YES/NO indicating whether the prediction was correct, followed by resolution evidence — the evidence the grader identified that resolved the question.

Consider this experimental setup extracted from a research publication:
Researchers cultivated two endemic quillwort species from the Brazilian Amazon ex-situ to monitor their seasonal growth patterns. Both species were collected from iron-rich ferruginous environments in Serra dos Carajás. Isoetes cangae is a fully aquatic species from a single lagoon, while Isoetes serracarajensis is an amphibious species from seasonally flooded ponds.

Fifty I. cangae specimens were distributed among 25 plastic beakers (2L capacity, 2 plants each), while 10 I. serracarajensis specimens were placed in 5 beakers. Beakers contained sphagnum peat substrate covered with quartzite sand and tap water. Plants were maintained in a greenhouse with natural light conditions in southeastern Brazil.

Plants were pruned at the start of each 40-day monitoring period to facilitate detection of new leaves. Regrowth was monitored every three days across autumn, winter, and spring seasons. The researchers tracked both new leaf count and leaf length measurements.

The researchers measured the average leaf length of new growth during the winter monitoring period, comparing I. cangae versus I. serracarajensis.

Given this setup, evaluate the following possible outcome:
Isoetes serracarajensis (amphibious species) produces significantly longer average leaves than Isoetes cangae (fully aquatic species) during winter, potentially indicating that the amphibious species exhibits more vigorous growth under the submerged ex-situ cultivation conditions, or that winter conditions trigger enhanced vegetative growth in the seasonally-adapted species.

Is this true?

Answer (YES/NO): NO